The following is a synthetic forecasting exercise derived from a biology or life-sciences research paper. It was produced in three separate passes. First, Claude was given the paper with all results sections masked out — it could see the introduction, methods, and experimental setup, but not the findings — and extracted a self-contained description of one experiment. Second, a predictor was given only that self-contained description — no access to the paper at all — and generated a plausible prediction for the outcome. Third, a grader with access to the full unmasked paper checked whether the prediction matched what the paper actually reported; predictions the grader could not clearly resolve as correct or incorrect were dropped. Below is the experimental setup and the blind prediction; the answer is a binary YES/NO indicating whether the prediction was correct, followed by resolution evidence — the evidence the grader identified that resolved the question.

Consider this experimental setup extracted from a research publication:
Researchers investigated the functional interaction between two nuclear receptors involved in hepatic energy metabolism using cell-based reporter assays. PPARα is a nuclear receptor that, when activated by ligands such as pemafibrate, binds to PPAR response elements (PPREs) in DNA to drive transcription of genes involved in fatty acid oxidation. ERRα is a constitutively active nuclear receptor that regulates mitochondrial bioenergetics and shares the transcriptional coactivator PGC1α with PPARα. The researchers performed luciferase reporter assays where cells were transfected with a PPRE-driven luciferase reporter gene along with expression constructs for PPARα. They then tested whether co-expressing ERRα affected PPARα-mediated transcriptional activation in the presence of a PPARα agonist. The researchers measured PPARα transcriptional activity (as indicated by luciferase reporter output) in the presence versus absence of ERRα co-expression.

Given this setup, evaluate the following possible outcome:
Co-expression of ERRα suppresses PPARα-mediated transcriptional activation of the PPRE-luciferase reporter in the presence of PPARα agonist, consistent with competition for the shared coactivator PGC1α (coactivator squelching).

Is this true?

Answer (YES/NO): YES